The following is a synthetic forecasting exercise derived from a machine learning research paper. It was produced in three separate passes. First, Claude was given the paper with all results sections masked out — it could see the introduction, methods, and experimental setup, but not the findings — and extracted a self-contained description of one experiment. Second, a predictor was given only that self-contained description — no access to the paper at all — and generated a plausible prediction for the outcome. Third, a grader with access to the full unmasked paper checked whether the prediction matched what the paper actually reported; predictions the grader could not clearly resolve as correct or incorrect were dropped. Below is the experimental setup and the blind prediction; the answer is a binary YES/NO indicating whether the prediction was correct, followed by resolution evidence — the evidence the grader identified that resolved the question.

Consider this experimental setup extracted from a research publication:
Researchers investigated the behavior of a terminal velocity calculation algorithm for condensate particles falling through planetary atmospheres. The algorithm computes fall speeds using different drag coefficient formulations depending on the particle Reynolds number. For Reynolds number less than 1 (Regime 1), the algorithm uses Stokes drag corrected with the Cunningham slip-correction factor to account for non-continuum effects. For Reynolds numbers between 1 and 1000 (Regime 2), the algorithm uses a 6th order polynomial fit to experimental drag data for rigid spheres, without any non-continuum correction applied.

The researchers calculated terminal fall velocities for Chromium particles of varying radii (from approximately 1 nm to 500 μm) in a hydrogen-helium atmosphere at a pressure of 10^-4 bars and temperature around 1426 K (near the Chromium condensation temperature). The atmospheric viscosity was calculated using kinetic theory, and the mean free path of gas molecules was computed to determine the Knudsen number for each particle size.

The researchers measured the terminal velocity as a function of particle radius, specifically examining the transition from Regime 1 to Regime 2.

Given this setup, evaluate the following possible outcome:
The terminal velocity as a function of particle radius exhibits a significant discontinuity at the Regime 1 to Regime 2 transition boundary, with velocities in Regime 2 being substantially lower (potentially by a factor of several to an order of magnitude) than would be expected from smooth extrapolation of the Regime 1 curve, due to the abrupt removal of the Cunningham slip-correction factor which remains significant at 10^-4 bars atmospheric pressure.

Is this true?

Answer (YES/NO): YES